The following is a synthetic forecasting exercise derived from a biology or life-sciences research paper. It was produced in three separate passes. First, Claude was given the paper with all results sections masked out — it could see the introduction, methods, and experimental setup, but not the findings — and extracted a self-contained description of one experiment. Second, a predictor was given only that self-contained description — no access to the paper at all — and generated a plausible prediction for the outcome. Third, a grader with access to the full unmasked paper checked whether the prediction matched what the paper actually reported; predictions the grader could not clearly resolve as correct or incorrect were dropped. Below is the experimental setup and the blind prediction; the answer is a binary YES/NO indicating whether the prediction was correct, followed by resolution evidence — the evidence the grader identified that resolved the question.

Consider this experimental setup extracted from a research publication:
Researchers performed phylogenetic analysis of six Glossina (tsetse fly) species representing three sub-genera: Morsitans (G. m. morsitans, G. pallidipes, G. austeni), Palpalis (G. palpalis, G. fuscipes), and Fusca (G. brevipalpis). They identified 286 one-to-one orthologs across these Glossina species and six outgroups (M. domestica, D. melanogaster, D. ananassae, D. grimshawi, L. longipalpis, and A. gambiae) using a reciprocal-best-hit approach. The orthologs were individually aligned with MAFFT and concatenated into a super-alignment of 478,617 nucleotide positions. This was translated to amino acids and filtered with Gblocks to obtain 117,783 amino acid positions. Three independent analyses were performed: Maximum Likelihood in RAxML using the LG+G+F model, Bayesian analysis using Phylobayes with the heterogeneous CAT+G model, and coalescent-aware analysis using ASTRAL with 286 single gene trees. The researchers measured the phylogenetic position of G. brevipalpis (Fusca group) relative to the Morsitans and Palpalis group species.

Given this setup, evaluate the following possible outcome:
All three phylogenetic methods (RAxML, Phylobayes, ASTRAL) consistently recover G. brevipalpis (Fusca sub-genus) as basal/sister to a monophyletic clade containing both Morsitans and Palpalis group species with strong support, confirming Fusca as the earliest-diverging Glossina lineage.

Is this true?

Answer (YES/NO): YES